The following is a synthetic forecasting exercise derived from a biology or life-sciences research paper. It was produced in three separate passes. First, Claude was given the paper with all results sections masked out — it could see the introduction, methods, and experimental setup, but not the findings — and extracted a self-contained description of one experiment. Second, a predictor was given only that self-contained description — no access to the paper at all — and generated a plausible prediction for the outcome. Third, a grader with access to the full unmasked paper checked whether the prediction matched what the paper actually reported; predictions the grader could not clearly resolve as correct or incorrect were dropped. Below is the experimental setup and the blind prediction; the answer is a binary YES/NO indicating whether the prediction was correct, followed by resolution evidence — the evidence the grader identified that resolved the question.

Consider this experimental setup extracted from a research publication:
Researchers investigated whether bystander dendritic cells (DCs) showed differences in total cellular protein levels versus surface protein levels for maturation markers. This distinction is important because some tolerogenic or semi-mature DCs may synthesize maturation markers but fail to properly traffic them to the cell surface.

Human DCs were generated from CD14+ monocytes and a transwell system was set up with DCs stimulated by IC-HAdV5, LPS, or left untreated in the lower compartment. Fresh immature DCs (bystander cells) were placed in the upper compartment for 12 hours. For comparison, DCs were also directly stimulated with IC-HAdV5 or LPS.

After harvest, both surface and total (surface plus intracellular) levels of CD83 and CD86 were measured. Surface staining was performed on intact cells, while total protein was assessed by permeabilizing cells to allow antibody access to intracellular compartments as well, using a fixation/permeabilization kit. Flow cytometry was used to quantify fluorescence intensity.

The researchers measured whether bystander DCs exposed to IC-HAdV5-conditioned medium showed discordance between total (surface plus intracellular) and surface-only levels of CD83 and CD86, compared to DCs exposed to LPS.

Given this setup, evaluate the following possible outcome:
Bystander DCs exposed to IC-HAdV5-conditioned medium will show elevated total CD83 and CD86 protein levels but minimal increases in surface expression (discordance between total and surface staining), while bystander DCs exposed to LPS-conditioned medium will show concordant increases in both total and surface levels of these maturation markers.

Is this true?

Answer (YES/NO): NO